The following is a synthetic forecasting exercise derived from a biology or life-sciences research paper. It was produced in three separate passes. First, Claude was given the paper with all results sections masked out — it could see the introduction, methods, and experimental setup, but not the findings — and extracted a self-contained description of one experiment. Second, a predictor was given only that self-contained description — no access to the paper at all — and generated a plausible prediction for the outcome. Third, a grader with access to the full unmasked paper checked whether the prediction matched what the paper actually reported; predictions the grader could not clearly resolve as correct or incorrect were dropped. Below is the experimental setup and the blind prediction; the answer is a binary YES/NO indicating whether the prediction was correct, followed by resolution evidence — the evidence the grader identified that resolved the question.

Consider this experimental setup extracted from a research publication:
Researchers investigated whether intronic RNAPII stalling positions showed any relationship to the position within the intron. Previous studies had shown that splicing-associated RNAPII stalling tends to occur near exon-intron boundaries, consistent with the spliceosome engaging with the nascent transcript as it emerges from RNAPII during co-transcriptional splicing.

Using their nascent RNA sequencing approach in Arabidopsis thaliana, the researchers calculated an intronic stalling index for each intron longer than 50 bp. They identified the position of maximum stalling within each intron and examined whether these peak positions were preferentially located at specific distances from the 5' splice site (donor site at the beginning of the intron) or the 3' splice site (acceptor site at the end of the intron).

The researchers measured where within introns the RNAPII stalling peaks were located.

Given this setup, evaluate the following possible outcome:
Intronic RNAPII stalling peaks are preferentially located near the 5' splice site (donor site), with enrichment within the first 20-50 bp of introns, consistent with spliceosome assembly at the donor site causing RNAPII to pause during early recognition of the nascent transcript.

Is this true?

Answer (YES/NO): YES